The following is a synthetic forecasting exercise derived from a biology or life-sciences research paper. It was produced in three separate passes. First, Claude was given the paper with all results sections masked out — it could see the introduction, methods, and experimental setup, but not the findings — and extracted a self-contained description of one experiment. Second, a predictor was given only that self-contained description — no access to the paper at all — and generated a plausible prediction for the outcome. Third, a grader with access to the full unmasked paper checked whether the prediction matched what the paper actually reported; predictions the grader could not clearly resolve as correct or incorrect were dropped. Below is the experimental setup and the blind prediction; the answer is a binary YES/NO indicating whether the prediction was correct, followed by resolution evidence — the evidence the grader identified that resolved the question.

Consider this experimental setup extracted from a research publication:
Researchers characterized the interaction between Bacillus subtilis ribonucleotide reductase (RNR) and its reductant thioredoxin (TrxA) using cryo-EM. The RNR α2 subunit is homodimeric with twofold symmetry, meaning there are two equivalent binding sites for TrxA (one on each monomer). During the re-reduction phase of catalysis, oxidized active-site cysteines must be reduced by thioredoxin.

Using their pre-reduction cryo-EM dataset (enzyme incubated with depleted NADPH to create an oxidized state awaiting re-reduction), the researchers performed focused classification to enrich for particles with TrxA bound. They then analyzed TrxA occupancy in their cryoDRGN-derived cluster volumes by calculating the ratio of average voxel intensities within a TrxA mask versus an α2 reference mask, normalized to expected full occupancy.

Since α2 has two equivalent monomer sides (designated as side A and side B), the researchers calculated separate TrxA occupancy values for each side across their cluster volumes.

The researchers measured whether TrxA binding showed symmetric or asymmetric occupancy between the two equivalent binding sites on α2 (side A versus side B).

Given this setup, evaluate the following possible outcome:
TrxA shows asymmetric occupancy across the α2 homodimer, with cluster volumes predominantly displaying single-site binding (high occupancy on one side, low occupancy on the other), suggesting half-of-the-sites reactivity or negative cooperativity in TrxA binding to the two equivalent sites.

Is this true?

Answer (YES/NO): YES